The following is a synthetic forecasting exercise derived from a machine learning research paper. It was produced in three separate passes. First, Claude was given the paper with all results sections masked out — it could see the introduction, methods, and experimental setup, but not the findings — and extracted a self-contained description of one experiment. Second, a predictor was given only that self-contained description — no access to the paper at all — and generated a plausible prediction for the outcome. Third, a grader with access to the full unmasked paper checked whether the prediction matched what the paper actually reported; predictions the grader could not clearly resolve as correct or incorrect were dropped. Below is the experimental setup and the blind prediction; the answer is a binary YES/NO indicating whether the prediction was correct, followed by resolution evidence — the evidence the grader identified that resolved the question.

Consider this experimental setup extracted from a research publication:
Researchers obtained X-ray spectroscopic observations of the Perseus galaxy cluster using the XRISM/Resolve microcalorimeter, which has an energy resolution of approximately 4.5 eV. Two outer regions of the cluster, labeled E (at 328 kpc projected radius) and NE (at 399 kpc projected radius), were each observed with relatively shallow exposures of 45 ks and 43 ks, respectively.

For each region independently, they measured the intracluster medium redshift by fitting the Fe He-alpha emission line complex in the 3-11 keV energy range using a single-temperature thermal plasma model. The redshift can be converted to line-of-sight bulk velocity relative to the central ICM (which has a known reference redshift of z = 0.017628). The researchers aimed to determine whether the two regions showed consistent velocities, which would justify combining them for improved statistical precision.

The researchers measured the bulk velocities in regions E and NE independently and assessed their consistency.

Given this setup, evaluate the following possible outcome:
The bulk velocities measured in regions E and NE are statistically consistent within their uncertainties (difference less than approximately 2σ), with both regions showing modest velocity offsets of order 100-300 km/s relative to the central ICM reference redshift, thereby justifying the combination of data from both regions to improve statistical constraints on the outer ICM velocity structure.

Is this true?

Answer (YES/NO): YES